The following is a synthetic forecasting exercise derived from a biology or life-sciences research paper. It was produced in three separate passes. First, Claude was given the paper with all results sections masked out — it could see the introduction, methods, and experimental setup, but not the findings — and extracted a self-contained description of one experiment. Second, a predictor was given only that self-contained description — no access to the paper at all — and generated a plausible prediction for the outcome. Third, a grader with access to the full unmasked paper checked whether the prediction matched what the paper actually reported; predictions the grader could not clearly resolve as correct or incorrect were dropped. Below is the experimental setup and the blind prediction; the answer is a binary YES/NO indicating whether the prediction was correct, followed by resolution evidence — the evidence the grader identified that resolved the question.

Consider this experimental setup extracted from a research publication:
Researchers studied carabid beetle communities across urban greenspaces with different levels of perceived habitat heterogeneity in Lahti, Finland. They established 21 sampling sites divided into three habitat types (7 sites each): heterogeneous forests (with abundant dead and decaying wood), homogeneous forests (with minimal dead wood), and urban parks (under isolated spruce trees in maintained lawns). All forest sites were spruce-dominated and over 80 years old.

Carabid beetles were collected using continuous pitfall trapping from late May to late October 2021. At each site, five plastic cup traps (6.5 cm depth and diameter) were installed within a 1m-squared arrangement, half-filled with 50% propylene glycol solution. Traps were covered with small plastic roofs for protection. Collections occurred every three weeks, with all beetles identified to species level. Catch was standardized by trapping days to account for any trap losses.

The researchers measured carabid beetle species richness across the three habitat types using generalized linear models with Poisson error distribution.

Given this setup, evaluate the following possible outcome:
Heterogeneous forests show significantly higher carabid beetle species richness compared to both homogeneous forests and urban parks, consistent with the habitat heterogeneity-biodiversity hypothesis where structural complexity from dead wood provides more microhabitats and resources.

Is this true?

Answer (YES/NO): NO